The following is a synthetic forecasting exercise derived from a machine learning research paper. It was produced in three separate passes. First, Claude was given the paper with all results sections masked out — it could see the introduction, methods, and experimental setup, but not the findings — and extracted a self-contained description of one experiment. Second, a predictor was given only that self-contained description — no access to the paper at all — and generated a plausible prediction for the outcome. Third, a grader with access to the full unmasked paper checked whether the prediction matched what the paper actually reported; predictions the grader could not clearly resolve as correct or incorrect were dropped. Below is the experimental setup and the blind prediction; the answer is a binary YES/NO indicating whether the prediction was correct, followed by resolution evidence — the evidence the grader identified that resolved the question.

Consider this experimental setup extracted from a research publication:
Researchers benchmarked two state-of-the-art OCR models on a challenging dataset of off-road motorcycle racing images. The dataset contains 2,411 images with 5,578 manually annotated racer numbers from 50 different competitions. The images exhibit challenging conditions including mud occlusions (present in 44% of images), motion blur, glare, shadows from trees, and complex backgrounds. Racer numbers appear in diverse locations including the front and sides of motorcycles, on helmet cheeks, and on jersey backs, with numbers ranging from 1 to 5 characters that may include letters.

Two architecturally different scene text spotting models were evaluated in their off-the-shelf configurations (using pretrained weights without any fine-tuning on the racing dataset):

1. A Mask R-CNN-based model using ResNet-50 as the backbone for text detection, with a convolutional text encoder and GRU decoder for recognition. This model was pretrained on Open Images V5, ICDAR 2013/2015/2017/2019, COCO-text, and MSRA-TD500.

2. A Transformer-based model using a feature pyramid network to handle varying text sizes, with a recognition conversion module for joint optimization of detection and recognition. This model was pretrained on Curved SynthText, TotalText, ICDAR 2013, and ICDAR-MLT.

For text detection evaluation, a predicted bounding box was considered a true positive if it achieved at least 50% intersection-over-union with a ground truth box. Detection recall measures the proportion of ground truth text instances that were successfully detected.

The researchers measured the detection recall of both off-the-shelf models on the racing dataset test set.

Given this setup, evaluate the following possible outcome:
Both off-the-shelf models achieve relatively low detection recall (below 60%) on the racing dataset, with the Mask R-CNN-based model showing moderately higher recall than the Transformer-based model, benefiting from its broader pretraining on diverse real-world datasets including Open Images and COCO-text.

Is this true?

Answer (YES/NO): YES